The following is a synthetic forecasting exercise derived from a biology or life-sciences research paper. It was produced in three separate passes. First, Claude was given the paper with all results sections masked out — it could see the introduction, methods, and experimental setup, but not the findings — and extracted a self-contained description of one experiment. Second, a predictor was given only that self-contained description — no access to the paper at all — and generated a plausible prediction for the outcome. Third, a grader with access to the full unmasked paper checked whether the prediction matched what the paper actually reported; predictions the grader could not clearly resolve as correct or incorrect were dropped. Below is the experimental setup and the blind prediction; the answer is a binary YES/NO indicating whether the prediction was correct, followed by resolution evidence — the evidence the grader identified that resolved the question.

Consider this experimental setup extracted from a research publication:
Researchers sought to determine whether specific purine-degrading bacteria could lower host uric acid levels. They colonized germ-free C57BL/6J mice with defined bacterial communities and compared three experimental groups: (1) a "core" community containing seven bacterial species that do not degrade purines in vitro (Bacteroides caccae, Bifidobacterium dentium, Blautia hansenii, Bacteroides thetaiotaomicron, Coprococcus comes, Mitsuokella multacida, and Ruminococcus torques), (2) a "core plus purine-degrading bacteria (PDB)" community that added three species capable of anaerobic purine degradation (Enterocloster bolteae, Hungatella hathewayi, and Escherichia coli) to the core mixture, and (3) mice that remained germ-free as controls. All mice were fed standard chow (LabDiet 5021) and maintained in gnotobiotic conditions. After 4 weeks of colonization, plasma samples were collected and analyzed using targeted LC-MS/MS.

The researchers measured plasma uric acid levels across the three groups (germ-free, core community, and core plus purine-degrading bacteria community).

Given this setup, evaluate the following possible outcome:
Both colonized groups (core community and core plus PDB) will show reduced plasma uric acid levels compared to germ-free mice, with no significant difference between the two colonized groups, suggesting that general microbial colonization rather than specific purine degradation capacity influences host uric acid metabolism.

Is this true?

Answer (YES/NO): NO